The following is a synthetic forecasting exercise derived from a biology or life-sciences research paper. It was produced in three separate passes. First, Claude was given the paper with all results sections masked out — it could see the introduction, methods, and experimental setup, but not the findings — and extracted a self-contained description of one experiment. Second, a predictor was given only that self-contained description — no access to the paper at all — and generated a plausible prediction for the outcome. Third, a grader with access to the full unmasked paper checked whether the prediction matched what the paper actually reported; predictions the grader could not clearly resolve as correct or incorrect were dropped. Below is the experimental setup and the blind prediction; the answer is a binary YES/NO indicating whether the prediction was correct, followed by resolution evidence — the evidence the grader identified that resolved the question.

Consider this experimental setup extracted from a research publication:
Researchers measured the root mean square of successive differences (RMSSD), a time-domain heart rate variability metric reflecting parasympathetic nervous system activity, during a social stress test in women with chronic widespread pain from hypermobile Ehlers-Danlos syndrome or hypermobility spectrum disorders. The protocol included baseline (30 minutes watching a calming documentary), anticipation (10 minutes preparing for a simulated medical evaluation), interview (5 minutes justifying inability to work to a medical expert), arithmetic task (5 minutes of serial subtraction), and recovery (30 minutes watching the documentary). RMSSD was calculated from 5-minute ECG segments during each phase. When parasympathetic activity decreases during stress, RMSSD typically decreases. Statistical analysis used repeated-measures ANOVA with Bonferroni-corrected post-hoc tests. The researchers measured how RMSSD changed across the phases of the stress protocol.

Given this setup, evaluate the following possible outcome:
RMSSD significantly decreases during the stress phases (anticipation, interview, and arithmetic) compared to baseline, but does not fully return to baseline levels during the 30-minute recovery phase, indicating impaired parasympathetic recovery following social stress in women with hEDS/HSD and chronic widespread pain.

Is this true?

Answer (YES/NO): NO